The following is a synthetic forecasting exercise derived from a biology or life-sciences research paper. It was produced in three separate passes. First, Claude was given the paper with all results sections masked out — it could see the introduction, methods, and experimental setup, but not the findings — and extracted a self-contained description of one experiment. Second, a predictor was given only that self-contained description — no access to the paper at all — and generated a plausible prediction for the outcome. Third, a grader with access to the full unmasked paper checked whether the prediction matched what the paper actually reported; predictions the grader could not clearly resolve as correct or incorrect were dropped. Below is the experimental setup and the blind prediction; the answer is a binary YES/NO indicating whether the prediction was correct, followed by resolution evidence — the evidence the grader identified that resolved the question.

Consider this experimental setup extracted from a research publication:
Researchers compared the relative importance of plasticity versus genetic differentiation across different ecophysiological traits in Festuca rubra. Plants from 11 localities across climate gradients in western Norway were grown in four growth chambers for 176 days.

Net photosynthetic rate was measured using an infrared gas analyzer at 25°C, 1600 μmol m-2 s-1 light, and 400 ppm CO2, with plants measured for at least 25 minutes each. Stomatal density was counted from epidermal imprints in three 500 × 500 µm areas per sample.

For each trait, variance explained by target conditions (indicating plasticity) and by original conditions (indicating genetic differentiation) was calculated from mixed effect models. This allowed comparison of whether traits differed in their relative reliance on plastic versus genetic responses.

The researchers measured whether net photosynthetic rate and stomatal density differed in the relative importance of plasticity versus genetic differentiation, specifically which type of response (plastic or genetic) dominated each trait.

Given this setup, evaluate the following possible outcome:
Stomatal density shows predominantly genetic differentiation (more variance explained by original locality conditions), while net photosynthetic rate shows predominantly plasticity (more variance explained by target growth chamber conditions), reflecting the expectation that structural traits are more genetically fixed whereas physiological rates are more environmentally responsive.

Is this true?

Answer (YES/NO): YES